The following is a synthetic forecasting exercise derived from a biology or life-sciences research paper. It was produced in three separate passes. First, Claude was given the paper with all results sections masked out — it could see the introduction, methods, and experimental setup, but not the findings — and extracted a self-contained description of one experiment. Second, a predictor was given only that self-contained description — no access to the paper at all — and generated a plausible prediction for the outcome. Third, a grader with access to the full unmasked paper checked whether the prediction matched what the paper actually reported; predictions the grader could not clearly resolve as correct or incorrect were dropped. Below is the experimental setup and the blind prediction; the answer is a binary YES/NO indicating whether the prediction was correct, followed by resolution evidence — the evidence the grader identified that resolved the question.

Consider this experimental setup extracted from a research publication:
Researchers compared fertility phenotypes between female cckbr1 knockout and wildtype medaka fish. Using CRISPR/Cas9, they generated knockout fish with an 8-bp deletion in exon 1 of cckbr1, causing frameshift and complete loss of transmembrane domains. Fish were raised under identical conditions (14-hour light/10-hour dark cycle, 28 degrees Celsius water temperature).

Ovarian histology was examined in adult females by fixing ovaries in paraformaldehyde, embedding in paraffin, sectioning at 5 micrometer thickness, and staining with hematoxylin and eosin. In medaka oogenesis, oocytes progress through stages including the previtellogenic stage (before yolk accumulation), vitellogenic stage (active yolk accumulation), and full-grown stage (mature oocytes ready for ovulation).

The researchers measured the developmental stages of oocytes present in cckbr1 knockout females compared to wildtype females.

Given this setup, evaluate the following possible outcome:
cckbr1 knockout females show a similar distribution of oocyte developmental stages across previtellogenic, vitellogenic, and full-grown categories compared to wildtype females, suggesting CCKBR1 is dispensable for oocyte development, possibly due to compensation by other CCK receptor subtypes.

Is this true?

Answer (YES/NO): NO